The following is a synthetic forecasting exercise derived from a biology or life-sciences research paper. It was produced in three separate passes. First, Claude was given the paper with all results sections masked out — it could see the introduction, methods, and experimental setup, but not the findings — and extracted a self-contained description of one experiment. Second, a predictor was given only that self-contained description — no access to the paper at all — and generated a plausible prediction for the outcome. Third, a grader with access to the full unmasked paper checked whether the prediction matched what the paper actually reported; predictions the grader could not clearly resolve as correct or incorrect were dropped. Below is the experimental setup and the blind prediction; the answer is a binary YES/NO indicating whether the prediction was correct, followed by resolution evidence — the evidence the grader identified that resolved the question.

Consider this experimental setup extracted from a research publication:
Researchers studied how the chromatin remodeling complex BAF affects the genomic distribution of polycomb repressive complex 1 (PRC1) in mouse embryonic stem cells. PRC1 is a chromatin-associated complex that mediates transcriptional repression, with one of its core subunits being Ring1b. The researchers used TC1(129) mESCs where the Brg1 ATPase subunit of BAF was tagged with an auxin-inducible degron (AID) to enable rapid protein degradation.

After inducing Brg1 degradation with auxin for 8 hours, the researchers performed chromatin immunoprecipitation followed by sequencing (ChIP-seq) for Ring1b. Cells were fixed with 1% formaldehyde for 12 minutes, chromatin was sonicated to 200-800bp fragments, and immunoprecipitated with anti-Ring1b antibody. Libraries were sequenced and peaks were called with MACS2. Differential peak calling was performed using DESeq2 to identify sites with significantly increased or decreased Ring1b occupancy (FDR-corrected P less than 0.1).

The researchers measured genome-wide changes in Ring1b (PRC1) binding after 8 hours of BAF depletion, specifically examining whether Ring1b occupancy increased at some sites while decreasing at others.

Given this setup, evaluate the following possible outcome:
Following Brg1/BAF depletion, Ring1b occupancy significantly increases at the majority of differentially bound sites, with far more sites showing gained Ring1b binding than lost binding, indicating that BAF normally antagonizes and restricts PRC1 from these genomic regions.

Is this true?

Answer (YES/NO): NO